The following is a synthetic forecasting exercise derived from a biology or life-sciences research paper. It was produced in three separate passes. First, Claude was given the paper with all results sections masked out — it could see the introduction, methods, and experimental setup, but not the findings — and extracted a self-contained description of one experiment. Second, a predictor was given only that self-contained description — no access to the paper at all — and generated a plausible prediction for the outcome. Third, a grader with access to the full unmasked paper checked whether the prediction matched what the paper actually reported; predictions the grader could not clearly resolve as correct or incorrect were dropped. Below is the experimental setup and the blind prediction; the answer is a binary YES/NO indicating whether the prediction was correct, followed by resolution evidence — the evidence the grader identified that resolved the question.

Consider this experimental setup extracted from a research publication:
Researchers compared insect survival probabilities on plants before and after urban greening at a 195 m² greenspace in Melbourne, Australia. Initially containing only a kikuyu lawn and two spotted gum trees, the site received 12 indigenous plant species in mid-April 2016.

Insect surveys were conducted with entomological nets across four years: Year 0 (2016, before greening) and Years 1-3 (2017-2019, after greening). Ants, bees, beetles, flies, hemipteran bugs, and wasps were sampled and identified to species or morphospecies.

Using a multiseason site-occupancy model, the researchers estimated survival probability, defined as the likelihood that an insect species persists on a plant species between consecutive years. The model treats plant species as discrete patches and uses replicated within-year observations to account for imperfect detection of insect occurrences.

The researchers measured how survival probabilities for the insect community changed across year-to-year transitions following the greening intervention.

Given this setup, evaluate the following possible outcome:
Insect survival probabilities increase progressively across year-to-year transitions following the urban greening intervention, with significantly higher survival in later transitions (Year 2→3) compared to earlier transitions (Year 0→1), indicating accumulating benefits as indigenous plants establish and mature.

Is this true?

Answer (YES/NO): NO